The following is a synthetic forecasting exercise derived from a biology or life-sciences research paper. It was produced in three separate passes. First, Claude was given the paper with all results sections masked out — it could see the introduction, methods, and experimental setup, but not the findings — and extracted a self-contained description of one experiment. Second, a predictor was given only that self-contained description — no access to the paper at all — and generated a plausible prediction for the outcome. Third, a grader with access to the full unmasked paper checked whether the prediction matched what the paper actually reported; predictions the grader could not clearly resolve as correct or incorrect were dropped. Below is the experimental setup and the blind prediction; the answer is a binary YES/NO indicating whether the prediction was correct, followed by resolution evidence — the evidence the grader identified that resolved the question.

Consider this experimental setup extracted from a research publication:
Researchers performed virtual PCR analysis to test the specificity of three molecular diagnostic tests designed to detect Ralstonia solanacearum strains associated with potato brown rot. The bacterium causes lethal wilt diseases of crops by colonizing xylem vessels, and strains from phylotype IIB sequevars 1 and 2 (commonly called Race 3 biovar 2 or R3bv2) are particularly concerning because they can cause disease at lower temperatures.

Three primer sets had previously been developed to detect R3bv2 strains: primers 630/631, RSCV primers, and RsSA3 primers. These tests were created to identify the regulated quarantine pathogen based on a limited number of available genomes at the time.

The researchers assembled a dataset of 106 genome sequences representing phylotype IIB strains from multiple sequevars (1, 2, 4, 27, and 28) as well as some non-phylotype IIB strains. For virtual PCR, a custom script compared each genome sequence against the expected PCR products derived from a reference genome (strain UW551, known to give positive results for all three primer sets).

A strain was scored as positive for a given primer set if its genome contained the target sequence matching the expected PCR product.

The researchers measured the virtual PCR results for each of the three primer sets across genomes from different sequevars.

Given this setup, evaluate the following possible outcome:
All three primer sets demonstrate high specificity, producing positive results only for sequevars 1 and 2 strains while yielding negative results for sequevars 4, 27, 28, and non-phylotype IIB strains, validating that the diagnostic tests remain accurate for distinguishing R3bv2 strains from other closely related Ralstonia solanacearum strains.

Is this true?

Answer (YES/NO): NO